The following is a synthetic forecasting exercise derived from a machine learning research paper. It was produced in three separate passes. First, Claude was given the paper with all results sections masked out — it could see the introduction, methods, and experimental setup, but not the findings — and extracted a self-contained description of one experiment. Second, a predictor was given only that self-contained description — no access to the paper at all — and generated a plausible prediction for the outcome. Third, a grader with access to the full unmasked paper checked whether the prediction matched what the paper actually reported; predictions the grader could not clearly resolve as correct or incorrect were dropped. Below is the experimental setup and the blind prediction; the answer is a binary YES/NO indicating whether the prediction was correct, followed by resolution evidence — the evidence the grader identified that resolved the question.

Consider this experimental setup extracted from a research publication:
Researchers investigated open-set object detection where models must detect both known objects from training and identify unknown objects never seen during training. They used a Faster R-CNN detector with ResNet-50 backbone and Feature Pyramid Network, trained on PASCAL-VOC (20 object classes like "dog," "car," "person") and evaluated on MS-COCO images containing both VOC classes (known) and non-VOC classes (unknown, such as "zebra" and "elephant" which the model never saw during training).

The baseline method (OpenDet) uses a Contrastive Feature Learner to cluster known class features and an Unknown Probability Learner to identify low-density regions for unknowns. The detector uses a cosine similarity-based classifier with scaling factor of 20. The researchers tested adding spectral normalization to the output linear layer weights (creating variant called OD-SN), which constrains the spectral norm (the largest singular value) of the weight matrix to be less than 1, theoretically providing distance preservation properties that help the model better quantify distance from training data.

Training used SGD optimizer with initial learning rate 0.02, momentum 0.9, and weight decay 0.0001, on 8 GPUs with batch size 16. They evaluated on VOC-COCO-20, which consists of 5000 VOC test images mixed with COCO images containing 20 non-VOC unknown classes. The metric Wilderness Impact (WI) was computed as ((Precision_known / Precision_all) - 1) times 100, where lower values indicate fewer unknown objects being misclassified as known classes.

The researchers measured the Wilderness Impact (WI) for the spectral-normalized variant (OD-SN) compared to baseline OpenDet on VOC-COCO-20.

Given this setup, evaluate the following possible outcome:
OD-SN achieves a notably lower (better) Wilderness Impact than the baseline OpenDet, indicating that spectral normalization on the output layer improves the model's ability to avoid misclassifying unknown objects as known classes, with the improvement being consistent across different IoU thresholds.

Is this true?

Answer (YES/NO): NO